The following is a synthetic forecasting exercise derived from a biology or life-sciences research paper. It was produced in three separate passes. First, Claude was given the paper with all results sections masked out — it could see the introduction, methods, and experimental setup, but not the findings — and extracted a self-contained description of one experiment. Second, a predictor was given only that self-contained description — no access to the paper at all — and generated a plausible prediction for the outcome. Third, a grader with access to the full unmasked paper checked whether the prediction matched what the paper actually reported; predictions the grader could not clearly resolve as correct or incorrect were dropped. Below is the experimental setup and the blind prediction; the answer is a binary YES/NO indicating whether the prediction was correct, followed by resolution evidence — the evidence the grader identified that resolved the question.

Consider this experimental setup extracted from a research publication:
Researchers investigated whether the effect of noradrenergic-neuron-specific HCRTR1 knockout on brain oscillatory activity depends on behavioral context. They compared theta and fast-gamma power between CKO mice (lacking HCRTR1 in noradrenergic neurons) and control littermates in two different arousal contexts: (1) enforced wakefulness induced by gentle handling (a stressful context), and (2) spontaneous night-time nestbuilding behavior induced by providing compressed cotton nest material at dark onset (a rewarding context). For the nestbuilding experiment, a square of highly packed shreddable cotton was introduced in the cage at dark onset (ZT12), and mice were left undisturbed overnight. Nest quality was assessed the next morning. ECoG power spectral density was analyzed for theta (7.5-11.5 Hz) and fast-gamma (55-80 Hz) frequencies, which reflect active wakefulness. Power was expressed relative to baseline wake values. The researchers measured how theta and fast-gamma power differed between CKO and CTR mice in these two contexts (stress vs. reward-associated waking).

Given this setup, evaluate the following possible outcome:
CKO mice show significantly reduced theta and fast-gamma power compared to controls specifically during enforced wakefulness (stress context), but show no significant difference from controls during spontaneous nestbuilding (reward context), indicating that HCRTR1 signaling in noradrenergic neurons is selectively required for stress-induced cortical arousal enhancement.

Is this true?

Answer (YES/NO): NO